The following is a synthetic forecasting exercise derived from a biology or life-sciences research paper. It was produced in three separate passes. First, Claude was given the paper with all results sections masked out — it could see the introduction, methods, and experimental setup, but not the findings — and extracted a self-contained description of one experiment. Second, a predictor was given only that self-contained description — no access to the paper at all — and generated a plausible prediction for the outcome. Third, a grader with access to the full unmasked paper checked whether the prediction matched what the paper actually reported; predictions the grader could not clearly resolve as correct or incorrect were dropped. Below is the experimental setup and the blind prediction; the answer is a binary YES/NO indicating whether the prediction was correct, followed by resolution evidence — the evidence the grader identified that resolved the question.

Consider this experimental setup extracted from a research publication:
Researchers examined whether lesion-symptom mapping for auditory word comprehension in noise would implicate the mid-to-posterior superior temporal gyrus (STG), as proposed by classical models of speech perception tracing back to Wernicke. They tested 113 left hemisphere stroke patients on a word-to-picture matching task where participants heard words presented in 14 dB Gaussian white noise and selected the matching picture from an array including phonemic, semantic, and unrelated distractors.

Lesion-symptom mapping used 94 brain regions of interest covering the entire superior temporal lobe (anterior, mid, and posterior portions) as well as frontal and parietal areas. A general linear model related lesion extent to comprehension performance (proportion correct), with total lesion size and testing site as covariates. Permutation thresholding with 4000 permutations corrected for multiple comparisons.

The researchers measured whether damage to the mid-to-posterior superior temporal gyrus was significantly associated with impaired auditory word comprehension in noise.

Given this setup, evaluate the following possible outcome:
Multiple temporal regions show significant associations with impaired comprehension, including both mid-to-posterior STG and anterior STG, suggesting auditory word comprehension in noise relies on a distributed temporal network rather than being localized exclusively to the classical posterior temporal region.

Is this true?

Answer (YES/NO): YES